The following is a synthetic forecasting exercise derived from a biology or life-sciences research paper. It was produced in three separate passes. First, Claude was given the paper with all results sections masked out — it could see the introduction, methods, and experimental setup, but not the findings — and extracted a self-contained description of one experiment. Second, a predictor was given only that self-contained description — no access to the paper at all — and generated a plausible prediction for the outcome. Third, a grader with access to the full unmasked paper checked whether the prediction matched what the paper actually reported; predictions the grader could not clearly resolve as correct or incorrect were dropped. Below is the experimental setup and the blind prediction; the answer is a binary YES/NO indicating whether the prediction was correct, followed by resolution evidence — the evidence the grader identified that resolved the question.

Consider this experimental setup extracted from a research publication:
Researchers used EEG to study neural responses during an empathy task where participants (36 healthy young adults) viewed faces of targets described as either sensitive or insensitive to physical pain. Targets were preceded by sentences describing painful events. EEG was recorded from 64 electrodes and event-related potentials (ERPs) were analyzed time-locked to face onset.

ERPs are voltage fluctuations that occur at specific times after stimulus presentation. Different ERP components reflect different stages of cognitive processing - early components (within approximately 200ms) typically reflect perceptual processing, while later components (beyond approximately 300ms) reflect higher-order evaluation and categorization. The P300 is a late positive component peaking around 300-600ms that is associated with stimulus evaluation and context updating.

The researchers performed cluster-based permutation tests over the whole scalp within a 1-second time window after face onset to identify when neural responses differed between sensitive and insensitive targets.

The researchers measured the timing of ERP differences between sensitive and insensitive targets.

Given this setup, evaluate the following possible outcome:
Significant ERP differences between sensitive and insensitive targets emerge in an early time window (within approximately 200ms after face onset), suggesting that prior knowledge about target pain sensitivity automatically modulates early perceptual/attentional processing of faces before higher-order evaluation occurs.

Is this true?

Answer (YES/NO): NO